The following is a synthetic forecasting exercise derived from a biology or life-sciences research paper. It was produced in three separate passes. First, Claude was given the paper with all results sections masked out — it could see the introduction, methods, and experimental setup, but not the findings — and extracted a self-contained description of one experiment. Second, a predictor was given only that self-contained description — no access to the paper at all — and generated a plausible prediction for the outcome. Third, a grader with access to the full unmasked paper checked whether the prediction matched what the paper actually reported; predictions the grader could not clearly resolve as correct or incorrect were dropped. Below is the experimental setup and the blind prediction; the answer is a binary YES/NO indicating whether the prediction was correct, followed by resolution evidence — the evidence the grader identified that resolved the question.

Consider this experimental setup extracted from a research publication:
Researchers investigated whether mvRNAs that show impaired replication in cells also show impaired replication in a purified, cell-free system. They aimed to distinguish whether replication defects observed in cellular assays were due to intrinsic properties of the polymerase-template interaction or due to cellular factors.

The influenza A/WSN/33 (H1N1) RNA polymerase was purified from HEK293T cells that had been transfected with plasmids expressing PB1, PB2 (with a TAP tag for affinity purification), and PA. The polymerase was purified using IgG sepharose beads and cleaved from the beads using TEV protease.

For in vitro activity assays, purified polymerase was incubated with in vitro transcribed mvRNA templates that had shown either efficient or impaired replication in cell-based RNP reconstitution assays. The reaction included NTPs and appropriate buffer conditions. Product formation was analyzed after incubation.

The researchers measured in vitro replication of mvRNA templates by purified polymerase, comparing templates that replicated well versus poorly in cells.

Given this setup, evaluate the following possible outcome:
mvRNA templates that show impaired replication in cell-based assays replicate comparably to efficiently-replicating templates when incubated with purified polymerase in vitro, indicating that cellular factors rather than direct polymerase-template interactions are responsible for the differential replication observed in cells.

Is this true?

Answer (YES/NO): NO